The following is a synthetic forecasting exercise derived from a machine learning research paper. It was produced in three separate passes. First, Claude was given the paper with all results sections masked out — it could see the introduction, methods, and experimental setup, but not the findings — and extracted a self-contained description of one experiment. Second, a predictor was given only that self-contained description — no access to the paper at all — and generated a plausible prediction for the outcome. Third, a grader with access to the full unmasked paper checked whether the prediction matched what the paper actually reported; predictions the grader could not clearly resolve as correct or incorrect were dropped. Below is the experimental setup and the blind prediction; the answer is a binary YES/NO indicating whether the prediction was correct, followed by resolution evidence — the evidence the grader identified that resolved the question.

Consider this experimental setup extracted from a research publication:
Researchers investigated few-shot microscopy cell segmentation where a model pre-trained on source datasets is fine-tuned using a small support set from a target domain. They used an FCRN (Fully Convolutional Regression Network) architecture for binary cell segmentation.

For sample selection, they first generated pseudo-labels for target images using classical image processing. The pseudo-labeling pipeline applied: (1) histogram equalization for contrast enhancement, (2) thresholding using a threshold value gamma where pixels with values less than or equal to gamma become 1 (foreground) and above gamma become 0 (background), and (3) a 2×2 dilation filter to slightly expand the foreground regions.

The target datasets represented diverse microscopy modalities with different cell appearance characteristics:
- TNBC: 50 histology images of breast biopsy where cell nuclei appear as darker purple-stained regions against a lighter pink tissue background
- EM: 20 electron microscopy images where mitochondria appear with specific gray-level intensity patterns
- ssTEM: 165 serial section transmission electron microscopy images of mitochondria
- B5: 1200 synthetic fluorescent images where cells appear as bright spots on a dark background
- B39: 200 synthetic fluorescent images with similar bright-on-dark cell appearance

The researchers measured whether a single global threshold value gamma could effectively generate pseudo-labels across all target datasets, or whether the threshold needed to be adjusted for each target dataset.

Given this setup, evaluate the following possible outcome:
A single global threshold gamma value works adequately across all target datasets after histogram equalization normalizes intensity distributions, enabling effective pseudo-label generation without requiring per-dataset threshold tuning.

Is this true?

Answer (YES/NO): NO